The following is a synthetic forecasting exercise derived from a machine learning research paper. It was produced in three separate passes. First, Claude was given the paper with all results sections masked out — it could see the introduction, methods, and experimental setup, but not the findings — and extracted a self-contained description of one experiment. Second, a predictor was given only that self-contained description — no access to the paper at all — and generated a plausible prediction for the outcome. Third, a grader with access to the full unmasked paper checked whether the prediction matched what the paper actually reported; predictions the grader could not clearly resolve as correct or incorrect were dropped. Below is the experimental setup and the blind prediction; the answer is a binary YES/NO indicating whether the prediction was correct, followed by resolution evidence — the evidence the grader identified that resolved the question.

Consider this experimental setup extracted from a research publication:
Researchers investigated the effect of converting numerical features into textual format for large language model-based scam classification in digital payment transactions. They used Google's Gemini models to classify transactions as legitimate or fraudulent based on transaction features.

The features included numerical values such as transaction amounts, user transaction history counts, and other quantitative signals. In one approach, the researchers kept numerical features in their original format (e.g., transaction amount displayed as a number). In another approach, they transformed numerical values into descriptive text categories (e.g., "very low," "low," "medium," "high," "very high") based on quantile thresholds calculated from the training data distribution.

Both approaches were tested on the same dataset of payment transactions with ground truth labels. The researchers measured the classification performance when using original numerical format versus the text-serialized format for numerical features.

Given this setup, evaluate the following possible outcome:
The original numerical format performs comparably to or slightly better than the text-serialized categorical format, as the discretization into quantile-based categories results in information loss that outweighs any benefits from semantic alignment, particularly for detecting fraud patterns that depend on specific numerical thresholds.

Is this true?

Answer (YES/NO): NO